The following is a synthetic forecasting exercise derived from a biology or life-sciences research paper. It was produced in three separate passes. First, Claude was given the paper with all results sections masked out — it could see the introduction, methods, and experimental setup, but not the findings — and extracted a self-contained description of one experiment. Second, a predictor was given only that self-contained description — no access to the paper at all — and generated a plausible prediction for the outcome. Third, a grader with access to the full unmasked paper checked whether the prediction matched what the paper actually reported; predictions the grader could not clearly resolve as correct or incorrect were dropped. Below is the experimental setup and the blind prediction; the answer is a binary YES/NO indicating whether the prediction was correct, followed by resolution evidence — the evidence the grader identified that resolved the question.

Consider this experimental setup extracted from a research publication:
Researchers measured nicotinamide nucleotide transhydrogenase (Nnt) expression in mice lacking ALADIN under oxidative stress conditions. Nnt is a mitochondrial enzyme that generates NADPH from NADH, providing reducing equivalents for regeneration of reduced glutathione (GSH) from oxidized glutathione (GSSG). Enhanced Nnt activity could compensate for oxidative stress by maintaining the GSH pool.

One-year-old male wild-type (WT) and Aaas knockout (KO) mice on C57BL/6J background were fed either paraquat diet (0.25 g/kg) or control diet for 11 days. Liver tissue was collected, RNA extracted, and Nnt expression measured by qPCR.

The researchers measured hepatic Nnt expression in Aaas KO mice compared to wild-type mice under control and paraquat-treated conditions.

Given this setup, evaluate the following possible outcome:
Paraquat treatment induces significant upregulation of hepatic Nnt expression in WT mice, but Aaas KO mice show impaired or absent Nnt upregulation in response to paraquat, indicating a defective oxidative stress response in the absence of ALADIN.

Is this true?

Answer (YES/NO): NO